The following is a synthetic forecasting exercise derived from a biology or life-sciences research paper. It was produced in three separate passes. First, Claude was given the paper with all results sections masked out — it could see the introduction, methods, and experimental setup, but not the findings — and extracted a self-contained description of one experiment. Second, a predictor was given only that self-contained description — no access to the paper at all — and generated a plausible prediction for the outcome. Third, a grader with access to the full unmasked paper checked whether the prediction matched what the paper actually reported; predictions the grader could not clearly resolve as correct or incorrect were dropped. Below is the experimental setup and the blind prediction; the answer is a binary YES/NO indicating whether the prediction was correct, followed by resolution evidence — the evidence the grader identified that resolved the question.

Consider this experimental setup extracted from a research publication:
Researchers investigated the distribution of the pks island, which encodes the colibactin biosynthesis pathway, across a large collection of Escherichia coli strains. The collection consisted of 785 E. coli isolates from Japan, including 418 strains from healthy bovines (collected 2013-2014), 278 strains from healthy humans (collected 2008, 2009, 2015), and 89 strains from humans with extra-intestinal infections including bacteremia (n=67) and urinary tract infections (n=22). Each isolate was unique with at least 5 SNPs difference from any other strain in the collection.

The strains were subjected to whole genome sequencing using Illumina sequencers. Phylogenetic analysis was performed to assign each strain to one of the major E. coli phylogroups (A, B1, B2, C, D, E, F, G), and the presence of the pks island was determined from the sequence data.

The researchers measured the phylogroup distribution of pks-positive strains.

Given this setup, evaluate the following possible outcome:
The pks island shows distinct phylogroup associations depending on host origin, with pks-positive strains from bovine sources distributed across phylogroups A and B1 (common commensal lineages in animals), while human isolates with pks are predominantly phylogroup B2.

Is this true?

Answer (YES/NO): NO